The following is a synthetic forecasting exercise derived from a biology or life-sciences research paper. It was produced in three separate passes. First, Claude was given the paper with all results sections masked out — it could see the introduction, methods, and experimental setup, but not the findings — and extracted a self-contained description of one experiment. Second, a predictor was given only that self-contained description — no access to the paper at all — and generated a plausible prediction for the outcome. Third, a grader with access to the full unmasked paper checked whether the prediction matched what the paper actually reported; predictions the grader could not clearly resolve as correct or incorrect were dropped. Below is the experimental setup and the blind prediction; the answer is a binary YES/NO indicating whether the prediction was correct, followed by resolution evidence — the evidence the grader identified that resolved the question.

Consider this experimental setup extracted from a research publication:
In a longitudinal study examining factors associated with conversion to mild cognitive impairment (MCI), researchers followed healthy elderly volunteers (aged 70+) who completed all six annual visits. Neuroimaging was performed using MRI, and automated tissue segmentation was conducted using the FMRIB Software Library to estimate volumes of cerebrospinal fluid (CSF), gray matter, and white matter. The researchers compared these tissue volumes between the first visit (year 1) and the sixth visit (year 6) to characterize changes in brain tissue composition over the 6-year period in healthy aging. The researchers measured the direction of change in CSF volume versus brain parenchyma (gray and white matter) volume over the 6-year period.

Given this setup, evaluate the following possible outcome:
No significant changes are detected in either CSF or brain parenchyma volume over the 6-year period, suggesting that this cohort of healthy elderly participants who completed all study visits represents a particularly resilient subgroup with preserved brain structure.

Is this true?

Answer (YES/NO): NO